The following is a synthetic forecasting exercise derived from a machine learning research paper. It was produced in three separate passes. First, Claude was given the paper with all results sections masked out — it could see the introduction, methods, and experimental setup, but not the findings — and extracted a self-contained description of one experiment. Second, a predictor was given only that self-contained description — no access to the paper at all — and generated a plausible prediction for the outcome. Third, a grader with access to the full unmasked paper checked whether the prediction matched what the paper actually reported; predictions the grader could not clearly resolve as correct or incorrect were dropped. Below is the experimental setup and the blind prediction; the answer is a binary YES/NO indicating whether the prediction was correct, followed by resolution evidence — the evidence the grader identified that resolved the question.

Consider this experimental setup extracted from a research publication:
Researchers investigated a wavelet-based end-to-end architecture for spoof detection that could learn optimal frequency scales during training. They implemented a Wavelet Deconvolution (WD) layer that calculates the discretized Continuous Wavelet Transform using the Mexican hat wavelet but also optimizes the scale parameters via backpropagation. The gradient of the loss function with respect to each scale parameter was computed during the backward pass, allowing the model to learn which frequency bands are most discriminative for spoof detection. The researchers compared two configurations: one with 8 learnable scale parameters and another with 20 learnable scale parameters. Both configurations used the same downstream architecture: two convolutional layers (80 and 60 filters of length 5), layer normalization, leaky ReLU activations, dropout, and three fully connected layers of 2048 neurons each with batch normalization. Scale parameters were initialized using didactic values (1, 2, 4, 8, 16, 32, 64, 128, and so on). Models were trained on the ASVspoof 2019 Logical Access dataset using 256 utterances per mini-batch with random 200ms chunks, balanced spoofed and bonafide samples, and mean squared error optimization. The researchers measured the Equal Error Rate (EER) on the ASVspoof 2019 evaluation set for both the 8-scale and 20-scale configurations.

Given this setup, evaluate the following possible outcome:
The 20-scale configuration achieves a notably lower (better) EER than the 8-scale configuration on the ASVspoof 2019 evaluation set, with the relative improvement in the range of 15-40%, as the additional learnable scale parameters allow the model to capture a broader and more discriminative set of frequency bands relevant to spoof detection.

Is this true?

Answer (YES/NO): NO